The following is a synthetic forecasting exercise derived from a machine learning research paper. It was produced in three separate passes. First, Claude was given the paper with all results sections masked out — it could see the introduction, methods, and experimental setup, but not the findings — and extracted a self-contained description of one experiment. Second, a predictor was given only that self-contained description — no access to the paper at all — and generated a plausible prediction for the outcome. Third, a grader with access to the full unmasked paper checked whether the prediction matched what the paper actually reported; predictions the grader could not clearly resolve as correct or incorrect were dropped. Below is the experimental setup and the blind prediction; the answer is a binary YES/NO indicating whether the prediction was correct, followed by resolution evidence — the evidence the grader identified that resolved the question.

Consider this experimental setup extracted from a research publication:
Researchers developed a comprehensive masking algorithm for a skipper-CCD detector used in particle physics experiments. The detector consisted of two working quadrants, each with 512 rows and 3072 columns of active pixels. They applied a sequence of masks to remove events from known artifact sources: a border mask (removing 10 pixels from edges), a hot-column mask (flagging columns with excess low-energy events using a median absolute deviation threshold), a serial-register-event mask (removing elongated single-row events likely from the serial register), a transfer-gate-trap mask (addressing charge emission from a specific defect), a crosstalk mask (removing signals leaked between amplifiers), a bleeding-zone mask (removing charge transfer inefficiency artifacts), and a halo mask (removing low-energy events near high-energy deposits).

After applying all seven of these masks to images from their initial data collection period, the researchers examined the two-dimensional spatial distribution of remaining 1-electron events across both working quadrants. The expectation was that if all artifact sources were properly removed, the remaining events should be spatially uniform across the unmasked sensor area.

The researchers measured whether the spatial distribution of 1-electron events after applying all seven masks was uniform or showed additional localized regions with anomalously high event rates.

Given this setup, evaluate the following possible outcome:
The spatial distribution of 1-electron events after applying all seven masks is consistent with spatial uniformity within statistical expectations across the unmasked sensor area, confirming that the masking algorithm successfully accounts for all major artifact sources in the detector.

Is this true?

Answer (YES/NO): NO